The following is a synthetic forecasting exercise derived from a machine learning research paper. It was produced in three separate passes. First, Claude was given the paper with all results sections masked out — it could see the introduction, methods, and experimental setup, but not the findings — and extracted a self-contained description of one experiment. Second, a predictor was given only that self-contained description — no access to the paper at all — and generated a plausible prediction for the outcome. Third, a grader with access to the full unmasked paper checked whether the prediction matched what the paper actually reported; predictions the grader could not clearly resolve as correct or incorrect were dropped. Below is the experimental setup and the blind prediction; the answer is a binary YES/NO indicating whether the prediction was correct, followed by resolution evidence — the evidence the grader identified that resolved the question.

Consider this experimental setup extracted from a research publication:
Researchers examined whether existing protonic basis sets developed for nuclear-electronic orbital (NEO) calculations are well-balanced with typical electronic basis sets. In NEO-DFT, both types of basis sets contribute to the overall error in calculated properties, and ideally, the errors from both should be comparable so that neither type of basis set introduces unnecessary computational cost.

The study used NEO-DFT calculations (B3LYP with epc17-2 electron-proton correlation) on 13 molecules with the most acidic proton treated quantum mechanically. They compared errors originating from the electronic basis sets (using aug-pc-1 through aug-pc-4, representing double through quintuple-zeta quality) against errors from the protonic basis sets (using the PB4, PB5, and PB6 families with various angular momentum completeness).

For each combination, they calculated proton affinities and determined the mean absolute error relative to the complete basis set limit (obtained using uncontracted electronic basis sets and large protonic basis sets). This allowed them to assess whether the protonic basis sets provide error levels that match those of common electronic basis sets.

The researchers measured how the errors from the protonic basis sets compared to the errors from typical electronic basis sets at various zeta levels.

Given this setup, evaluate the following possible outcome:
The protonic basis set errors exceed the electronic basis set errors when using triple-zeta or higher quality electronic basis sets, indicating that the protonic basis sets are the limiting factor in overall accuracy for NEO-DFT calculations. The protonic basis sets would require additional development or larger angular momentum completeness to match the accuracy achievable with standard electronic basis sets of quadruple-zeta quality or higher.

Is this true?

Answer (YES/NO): NO